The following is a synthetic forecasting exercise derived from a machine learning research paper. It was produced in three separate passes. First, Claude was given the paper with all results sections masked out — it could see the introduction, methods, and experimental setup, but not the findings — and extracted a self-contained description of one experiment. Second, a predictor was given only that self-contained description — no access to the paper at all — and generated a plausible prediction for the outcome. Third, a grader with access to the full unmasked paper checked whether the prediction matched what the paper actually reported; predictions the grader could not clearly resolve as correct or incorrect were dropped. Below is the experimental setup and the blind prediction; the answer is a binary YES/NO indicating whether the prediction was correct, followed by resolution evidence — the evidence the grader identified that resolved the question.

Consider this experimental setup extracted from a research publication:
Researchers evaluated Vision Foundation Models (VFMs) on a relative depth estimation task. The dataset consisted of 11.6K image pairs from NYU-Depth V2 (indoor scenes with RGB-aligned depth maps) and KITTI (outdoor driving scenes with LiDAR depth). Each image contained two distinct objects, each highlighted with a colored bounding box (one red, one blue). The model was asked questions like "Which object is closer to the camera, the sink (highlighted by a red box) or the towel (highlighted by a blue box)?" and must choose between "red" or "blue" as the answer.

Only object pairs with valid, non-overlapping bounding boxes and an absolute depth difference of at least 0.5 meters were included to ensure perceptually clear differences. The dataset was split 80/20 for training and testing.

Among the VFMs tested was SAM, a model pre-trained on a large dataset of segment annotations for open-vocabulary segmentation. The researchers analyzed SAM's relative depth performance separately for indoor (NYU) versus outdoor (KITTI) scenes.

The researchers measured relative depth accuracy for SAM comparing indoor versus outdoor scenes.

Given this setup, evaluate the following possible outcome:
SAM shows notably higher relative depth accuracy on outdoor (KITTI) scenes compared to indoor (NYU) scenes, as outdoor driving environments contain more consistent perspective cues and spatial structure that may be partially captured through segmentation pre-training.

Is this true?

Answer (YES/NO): YES